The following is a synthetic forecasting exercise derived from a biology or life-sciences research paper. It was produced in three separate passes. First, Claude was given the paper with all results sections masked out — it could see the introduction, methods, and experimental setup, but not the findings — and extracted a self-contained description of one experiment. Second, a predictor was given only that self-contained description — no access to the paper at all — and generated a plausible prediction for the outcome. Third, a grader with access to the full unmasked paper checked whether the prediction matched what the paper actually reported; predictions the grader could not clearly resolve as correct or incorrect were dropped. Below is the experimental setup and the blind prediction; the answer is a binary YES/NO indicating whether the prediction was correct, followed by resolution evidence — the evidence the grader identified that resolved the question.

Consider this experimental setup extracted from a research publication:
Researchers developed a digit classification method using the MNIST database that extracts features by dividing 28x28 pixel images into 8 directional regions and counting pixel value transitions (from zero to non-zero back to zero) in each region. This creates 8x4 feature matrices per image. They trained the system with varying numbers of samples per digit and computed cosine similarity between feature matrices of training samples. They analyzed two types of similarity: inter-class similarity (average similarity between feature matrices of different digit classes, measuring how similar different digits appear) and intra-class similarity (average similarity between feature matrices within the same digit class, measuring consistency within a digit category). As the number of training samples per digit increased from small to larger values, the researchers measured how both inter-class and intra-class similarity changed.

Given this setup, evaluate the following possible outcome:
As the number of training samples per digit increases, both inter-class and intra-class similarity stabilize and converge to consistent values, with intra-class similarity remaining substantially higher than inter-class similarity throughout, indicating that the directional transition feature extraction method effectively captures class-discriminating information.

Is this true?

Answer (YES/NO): NO